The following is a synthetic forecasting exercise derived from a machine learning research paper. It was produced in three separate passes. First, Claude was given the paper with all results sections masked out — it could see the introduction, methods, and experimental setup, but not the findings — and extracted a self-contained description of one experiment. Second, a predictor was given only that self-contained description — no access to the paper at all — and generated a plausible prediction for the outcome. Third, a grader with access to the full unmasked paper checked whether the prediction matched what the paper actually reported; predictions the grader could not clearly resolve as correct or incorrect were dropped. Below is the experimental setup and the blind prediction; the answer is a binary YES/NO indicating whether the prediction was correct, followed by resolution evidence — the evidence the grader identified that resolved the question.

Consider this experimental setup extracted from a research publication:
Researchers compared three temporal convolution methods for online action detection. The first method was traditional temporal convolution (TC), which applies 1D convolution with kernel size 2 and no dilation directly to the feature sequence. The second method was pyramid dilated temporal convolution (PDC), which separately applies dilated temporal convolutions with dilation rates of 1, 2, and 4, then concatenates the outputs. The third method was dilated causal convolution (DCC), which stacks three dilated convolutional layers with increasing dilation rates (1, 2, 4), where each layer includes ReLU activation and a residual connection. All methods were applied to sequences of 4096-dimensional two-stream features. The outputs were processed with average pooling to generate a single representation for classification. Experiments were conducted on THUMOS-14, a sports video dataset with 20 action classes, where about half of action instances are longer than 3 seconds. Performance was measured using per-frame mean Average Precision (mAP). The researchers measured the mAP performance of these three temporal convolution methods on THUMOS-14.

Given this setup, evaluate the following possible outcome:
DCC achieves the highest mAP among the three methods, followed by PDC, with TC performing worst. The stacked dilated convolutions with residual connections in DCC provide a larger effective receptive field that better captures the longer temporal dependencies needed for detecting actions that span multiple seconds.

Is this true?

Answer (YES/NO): YES